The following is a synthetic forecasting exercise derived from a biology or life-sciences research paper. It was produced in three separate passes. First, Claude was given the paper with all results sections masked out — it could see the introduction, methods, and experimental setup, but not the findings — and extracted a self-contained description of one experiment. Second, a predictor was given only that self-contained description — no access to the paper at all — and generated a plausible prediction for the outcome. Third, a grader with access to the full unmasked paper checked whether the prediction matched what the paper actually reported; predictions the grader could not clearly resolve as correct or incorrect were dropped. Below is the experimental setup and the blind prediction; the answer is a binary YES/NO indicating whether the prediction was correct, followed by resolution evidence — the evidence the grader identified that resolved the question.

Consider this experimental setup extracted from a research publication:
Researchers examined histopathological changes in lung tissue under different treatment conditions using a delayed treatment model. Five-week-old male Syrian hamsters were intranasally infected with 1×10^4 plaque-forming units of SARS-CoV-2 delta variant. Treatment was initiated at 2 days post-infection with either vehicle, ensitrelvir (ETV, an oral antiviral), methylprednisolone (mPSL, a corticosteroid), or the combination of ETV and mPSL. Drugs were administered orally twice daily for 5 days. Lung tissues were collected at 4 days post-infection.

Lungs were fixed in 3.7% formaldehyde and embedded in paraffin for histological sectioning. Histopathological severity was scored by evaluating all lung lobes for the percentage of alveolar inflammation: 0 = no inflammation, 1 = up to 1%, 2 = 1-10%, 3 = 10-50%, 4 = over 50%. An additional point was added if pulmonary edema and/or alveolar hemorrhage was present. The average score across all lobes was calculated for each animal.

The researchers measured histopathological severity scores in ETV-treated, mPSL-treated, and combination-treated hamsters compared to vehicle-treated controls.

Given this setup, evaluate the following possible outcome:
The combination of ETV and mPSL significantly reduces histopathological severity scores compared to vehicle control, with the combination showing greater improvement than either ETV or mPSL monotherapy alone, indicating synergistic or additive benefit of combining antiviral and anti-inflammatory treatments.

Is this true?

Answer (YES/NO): YES